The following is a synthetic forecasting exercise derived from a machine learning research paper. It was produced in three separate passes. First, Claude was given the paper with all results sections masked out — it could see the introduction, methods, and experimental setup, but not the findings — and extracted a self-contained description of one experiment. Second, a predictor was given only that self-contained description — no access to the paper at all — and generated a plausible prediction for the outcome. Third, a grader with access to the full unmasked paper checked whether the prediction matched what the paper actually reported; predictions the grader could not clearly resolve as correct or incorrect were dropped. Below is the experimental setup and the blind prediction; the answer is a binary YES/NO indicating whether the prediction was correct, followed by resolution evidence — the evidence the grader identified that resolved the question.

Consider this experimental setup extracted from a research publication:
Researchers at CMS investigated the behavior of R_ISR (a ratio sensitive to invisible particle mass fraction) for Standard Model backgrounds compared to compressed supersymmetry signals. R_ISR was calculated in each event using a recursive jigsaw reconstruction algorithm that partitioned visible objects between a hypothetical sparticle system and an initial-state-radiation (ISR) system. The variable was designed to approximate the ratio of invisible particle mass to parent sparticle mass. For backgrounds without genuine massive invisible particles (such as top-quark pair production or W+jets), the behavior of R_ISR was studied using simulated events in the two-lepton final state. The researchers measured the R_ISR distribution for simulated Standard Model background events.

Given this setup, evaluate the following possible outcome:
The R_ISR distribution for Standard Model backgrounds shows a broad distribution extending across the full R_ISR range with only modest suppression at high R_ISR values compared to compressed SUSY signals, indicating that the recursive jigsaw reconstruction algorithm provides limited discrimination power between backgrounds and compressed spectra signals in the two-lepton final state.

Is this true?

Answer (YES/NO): NO